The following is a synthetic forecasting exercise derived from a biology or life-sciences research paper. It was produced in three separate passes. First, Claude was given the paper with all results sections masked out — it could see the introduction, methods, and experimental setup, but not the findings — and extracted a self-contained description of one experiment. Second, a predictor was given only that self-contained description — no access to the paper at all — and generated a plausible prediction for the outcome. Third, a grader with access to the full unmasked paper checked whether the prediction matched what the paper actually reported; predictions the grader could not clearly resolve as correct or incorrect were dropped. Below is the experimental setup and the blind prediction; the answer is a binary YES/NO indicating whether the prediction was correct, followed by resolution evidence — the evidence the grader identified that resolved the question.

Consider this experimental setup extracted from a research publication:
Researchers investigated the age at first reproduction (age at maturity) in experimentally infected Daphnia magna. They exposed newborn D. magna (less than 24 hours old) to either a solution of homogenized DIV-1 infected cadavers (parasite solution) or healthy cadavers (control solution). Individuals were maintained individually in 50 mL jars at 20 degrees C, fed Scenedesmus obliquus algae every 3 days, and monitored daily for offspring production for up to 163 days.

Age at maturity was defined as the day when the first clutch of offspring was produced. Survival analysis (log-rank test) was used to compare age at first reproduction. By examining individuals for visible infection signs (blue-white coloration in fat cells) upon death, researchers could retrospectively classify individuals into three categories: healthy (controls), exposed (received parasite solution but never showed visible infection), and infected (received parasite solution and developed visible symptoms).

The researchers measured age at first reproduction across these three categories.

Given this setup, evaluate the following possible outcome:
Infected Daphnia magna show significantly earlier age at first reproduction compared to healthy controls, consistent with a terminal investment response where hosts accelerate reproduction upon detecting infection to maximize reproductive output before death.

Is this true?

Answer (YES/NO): YES